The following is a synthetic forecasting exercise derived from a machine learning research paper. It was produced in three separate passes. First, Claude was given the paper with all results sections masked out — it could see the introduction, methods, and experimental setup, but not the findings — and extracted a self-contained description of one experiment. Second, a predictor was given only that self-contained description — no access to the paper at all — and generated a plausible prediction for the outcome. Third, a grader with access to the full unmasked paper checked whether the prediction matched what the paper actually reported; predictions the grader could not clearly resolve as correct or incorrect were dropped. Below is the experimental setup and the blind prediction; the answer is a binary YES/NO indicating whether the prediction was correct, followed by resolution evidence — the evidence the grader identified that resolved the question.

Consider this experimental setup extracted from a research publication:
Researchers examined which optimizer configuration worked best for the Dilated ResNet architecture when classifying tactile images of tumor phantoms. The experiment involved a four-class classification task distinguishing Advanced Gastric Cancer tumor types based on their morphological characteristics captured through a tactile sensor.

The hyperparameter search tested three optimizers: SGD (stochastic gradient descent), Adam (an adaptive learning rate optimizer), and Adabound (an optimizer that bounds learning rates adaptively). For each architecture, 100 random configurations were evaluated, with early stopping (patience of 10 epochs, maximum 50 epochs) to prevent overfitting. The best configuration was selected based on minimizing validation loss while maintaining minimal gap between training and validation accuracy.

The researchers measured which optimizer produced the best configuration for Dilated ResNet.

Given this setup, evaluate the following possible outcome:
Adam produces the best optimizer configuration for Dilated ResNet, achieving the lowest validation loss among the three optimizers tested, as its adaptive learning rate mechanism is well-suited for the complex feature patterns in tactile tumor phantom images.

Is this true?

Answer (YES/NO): NO